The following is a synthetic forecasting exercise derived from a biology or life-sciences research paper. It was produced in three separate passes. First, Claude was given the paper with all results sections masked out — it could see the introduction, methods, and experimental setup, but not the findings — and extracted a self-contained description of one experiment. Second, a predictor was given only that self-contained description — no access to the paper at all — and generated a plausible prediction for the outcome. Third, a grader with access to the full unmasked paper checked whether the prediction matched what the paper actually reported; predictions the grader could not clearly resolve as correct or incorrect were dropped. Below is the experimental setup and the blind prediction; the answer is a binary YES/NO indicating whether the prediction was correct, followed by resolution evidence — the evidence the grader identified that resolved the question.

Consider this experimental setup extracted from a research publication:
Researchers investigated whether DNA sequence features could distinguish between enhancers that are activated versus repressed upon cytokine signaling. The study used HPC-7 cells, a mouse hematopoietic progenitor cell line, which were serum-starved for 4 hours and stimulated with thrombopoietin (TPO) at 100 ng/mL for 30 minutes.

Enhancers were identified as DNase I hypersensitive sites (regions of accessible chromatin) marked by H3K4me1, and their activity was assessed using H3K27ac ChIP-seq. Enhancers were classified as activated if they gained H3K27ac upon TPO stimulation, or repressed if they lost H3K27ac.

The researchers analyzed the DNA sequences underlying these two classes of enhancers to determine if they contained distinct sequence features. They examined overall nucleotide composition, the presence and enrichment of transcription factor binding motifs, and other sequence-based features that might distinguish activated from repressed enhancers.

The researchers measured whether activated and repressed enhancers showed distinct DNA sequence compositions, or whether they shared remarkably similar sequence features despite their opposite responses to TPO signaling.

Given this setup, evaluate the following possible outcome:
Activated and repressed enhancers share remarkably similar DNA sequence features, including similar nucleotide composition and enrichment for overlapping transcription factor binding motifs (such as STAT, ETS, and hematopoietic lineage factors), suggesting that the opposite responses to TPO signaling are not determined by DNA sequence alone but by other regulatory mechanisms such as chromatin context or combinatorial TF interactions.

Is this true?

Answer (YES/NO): NO